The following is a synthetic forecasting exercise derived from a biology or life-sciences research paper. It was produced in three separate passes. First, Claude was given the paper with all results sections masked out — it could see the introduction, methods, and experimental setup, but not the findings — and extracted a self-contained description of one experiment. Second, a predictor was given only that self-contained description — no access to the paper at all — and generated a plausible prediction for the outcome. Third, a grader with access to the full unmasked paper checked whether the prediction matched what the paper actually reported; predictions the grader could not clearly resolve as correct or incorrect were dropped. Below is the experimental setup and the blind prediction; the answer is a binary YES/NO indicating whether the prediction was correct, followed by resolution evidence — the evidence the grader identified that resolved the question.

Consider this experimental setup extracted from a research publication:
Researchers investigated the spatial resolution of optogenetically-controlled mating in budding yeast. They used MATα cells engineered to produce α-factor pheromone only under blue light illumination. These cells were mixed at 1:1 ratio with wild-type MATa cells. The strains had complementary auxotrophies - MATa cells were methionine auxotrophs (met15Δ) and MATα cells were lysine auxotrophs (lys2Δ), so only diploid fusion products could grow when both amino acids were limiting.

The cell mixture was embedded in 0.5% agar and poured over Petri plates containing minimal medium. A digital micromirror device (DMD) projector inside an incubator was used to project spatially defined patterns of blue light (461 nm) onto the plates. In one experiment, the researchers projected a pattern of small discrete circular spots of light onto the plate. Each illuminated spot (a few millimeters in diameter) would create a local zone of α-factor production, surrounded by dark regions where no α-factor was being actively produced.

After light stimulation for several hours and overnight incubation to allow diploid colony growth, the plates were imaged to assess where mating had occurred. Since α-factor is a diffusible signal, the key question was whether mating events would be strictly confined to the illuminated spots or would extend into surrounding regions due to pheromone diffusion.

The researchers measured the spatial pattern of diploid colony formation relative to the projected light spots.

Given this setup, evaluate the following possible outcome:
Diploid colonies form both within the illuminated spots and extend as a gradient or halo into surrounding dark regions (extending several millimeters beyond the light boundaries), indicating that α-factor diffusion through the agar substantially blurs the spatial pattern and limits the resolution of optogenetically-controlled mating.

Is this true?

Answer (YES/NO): NO